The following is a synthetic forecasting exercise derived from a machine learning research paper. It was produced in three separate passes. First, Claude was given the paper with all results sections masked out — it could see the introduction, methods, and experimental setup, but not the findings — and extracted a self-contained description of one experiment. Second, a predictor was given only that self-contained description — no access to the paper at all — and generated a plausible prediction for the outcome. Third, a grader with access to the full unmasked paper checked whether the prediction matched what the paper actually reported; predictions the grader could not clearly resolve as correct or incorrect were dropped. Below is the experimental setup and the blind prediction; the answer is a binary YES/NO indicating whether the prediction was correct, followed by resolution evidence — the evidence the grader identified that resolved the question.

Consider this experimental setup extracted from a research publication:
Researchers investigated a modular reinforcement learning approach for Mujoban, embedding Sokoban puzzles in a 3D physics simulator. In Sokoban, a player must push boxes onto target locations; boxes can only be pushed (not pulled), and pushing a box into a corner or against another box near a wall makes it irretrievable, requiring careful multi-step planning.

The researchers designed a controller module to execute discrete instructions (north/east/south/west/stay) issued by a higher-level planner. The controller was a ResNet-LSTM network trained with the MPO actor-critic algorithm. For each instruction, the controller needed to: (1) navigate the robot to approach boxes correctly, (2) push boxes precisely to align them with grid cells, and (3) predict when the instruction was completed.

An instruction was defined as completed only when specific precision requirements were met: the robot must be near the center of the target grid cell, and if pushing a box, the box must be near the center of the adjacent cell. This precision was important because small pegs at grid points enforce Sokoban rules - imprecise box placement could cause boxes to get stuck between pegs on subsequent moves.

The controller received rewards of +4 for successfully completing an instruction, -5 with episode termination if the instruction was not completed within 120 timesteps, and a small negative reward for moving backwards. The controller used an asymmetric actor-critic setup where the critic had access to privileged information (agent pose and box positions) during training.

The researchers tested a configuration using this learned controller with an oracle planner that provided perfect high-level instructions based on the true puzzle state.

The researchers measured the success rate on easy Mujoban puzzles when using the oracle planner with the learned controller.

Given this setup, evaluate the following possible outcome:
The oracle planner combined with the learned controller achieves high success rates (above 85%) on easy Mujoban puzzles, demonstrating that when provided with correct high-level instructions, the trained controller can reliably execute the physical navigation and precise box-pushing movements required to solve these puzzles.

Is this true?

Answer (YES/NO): YES